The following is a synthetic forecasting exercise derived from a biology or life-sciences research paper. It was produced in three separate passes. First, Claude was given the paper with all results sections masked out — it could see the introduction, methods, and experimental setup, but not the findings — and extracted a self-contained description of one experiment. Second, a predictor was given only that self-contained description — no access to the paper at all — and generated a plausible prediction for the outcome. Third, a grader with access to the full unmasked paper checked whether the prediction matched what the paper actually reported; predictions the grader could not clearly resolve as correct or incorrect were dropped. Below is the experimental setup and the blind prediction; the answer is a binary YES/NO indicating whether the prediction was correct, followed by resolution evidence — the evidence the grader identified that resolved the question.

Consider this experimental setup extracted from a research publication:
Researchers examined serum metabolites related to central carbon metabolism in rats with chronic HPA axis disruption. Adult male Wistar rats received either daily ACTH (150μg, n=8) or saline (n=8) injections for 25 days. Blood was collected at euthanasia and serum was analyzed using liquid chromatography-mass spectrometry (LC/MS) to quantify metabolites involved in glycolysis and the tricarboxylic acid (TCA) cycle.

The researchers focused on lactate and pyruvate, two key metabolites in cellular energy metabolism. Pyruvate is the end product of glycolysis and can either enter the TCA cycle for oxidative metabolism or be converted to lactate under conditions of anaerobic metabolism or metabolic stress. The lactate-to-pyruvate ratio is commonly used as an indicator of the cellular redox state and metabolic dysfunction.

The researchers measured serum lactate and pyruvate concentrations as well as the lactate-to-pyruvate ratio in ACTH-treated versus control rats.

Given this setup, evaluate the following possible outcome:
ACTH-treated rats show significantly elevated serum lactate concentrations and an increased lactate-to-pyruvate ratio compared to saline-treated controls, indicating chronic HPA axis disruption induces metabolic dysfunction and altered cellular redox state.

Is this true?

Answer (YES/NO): NO